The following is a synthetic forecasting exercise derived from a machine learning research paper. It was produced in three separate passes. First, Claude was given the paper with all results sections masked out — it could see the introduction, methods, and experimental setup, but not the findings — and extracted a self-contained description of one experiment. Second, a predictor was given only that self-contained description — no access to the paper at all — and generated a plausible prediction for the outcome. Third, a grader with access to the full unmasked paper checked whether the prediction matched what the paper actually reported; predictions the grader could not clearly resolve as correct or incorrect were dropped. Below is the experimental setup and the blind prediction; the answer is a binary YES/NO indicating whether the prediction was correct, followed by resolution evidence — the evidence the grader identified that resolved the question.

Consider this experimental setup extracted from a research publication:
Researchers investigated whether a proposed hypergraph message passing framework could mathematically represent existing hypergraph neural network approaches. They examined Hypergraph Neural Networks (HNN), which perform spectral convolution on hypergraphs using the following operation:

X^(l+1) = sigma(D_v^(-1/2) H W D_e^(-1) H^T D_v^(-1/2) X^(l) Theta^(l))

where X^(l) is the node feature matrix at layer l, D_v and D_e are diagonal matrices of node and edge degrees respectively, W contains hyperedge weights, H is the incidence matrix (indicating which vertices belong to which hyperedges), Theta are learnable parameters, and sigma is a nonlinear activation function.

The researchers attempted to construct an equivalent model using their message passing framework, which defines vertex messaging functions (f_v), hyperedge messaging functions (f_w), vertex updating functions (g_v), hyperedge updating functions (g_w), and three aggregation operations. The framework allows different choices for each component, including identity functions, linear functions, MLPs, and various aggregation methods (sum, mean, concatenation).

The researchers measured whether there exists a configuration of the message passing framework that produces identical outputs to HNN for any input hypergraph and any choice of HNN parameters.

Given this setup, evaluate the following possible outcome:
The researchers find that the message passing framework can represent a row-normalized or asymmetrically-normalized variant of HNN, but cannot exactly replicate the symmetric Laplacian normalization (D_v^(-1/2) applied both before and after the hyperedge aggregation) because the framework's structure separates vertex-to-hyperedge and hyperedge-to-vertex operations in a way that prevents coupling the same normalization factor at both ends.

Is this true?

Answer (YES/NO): NO